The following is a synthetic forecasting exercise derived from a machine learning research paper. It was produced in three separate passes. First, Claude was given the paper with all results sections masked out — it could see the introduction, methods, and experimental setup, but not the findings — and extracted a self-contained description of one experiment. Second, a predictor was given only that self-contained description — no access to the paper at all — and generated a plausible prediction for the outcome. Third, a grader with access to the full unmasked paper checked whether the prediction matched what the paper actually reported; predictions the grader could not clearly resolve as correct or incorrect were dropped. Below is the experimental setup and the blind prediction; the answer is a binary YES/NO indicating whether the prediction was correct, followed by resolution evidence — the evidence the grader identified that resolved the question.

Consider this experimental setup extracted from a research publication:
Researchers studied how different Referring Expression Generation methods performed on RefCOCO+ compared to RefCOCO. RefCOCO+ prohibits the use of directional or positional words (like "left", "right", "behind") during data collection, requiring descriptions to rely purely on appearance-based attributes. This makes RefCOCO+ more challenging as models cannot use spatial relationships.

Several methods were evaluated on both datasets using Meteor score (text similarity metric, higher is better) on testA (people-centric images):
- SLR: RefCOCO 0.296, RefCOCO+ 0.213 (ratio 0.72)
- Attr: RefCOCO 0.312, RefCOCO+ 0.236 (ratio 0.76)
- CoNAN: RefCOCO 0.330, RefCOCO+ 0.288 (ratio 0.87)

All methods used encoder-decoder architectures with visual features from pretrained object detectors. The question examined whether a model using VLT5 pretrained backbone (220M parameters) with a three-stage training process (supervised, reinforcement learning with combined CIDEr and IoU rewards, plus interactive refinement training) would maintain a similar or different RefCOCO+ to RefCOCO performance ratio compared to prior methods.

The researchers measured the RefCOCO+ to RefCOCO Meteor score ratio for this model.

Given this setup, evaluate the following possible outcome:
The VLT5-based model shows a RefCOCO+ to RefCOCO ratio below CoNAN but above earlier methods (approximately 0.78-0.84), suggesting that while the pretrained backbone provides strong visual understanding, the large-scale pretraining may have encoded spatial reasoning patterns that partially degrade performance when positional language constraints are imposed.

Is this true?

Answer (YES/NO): NO